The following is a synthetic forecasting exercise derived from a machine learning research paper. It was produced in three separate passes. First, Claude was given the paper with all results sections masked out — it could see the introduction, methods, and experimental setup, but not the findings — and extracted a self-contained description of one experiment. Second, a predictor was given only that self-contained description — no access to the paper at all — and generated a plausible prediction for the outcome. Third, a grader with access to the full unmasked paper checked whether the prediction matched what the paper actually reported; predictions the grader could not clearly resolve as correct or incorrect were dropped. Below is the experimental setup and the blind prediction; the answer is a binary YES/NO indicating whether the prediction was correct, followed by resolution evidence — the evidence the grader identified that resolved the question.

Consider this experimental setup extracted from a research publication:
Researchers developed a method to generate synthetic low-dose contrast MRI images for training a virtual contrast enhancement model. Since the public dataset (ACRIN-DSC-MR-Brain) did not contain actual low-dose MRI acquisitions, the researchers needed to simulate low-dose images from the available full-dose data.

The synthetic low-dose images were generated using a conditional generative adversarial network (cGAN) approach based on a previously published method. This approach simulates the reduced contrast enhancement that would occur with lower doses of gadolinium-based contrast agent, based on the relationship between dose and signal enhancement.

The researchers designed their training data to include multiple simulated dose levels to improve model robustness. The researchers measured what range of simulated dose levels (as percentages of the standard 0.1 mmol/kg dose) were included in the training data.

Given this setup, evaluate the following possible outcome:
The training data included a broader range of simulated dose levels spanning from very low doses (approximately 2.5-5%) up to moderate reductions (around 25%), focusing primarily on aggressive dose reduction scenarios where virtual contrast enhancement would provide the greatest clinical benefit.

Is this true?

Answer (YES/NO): NO